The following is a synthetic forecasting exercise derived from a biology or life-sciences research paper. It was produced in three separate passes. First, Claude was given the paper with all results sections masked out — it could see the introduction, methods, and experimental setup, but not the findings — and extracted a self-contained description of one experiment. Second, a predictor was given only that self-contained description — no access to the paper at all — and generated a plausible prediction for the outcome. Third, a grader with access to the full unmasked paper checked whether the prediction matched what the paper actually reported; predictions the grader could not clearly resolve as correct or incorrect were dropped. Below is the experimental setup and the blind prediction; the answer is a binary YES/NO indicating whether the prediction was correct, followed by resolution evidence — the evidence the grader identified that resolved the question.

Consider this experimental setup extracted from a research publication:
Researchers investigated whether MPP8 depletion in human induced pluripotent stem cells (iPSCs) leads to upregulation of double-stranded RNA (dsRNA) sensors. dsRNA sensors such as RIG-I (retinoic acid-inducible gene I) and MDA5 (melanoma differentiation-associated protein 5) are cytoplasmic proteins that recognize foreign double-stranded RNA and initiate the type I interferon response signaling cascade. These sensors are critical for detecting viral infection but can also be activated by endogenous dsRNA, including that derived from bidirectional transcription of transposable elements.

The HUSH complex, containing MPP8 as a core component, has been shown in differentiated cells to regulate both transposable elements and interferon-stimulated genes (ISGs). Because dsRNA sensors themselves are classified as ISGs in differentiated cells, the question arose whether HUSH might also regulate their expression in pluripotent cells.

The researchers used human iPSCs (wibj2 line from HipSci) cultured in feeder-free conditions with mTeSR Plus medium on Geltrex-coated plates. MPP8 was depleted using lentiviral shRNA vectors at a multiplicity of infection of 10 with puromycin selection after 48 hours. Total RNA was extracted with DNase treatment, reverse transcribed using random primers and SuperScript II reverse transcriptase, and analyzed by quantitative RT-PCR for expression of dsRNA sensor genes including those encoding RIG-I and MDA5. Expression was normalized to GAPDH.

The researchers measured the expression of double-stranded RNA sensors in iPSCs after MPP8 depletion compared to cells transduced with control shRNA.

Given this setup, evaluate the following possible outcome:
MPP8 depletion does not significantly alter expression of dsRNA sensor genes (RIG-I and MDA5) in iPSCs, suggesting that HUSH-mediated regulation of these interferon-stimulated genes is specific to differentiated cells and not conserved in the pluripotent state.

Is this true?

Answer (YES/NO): NO